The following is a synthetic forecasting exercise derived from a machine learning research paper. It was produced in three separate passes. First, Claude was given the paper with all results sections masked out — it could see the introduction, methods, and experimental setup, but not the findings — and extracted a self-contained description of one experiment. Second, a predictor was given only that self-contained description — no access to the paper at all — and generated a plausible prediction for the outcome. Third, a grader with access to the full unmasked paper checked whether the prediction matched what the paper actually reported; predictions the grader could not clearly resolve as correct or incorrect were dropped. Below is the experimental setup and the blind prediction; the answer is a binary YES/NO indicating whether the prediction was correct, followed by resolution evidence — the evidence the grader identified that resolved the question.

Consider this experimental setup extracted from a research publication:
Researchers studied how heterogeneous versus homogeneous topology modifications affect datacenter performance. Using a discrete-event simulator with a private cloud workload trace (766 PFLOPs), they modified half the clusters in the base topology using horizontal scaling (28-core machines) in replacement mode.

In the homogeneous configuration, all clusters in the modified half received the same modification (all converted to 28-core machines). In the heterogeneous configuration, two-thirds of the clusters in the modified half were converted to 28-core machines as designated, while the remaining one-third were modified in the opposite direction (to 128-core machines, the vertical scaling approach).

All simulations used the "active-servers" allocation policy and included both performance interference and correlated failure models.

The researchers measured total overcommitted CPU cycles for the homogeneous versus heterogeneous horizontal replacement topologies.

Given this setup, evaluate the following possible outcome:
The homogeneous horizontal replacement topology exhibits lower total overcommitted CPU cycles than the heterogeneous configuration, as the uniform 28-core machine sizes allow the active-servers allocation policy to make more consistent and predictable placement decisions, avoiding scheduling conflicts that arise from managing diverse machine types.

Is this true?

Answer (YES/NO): YES